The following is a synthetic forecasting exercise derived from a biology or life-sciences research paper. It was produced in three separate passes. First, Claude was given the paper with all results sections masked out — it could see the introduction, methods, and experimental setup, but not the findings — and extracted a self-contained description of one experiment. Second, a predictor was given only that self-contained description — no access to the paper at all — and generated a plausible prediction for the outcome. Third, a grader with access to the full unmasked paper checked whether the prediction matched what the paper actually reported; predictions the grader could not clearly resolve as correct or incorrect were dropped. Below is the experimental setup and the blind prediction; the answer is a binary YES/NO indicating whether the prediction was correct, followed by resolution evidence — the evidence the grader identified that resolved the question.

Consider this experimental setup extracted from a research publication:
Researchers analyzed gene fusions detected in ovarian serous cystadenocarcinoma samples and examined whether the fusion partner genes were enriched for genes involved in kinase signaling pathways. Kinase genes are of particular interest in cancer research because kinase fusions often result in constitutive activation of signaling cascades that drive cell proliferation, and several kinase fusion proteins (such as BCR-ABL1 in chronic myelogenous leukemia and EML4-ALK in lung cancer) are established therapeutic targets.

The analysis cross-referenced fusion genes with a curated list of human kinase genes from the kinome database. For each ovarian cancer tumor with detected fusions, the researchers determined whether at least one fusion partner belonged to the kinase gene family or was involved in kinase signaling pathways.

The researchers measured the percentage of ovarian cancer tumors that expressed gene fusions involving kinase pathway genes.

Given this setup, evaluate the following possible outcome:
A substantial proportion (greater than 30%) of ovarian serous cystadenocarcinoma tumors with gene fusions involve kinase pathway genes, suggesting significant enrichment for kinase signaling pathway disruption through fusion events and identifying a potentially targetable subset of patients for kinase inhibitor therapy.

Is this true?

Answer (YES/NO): YES